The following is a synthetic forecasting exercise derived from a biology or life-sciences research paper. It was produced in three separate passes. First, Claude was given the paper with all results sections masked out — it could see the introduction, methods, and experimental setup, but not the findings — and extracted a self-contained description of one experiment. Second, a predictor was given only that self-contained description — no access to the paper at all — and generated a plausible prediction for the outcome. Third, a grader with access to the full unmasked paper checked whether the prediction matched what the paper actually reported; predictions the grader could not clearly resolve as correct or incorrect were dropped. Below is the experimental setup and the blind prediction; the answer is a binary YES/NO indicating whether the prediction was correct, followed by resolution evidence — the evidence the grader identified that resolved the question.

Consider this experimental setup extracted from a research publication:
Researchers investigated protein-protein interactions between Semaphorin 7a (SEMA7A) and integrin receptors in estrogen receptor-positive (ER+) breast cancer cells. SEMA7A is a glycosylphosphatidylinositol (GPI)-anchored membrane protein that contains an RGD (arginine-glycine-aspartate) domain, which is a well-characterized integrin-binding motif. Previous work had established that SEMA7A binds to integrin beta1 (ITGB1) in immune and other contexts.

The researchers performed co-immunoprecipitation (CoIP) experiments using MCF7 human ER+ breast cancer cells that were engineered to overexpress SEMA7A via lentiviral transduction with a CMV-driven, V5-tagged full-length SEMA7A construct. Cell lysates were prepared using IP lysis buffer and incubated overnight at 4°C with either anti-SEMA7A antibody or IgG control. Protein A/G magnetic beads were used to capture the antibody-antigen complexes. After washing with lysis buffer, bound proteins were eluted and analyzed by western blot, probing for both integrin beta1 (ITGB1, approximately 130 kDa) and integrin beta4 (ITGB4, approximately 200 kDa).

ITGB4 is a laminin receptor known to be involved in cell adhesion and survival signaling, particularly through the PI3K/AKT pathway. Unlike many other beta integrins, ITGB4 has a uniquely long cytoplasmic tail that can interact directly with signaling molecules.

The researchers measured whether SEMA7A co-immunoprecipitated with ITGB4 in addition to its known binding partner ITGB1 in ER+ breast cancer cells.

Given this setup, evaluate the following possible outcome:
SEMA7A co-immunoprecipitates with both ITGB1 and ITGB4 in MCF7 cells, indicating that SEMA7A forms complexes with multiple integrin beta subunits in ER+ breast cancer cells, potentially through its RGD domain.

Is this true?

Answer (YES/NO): YES